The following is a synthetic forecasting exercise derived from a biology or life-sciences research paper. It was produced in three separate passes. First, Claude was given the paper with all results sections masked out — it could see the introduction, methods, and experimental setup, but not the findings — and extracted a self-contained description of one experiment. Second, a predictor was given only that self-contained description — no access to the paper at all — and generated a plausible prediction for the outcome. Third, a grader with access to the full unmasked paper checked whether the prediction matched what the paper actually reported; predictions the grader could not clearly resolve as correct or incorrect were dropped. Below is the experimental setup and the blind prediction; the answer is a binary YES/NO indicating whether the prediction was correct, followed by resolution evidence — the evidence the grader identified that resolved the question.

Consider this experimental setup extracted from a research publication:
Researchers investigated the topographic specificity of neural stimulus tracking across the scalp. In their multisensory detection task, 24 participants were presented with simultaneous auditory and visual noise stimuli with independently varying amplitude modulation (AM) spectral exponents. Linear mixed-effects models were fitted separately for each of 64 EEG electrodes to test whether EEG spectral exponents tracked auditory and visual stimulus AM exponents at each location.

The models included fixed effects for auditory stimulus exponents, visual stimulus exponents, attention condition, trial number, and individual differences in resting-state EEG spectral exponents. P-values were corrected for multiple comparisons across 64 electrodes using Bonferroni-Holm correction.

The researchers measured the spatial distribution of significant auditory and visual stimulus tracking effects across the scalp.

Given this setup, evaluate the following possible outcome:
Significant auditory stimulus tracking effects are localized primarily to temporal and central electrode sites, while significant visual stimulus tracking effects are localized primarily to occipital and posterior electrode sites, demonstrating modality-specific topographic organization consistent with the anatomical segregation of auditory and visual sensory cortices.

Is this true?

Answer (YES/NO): NO